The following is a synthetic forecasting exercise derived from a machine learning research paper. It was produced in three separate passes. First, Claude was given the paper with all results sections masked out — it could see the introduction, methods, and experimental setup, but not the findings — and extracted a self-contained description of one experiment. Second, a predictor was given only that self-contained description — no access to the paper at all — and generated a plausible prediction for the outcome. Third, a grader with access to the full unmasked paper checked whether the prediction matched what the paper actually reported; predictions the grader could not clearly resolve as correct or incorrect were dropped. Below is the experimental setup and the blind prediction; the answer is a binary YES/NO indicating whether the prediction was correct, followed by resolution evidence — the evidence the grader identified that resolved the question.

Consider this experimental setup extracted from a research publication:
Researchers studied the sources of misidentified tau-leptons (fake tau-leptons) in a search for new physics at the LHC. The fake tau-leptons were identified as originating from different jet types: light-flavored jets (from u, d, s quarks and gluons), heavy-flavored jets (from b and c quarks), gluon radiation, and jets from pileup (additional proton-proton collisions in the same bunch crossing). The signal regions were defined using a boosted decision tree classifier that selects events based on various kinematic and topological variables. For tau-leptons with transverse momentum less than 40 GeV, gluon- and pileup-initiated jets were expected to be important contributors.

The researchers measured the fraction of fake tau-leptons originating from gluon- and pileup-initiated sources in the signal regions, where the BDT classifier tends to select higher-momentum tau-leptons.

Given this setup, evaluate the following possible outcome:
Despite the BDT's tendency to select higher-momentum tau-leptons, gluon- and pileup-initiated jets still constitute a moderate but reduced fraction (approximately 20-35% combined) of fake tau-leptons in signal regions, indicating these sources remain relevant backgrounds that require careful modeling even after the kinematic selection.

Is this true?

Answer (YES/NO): NO